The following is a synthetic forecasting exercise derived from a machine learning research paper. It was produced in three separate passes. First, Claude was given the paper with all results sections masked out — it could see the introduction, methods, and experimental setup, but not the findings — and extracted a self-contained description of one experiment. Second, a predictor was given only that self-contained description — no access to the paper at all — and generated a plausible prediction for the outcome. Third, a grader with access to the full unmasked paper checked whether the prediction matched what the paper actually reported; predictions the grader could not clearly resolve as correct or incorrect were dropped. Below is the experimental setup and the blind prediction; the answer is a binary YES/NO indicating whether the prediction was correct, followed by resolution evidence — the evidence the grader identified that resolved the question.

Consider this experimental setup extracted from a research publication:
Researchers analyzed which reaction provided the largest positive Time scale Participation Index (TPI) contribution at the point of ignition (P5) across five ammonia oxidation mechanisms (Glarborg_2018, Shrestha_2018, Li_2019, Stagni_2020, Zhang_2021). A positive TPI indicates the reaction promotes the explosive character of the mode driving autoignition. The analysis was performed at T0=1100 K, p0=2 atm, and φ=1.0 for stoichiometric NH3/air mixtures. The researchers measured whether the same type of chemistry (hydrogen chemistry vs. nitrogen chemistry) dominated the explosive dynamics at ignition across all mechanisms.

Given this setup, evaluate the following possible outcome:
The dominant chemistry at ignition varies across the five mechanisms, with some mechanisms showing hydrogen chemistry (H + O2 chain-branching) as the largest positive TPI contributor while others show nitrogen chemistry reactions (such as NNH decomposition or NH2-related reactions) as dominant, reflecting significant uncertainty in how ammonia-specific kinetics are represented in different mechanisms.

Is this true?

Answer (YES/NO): NO